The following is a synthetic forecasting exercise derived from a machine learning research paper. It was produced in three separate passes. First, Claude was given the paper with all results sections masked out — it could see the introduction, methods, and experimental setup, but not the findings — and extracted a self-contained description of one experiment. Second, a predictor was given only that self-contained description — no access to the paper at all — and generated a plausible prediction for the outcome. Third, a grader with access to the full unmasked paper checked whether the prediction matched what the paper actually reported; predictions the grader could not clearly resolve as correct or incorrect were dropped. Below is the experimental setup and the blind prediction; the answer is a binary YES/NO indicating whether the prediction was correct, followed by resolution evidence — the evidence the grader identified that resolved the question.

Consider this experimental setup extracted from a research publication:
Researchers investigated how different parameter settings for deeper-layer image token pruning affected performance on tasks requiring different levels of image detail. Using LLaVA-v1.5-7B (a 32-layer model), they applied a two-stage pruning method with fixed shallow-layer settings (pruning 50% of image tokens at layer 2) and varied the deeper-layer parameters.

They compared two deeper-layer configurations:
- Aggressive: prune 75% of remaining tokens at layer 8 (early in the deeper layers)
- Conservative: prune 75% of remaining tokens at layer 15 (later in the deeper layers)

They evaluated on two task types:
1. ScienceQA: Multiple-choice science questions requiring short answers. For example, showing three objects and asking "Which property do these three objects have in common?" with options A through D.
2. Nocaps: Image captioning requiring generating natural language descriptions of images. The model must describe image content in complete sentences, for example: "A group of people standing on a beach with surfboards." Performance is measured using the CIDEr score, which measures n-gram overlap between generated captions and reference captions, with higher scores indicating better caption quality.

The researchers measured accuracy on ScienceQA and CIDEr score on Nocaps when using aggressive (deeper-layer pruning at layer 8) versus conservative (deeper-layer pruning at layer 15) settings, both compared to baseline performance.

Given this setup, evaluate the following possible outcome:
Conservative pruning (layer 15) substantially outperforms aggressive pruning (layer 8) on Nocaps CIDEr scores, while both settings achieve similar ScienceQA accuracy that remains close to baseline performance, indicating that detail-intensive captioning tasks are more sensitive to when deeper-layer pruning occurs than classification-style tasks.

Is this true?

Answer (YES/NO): YES